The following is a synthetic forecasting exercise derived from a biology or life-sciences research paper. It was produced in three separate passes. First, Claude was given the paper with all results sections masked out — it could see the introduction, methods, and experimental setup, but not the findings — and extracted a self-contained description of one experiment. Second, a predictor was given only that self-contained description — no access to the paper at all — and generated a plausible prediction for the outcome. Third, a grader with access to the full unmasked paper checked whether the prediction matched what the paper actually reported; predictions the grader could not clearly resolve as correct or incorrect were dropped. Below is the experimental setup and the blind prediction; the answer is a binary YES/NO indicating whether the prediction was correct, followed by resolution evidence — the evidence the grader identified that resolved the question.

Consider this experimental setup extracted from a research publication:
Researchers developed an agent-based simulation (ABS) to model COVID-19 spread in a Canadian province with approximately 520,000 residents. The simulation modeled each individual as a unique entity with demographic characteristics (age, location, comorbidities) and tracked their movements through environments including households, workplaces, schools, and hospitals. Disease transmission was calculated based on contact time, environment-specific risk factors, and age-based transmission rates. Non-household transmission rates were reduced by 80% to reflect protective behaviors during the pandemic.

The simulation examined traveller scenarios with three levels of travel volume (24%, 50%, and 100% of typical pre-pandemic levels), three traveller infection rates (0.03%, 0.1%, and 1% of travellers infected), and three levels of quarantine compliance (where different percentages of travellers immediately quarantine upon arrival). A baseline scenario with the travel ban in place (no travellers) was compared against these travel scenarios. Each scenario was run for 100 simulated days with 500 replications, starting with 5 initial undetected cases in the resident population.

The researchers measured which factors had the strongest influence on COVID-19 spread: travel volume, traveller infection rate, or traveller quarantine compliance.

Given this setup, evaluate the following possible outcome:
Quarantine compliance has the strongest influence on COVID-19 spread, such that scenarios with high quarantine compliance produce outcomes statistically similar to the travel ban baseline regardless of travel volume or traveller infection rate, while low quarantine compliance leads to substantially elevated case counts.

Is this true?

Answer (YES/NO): NO